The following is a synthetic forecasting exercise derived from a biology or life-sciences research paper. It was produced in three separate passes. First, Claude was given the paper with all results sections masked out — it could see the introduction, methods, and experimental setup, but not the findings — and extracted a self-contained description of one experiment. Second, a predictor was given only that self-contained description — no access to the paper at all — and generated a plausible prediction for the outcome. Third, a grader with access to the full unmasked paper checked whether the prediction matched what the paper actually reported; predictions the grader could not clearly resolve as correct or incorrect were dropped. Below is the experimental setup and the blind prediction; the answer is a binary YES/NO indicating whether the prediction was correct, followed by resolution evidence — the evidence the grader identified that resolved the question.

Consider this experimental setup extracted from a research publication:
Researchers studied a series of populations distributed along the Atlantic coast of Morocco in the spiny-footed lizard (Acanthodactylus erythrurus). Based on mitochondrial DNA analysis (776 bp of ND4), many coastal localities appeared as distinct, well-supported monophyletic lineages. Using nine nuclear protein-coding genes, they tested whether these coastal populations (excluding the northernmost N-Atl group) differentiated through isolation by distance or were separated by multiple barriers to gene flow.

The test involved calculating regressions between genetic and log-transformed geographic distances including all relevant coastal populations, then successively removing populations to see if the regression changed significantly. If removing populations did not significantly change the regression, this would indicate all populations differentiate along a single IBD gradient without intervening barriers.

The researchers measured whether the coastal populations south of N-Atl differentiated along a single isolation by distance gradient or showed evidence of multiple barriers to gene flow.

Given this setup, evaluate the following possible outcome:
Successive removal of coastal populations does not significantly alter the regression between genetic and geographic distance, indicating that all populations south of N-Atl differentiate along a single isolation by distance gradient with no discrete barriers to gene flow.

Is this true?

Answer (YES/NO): YES